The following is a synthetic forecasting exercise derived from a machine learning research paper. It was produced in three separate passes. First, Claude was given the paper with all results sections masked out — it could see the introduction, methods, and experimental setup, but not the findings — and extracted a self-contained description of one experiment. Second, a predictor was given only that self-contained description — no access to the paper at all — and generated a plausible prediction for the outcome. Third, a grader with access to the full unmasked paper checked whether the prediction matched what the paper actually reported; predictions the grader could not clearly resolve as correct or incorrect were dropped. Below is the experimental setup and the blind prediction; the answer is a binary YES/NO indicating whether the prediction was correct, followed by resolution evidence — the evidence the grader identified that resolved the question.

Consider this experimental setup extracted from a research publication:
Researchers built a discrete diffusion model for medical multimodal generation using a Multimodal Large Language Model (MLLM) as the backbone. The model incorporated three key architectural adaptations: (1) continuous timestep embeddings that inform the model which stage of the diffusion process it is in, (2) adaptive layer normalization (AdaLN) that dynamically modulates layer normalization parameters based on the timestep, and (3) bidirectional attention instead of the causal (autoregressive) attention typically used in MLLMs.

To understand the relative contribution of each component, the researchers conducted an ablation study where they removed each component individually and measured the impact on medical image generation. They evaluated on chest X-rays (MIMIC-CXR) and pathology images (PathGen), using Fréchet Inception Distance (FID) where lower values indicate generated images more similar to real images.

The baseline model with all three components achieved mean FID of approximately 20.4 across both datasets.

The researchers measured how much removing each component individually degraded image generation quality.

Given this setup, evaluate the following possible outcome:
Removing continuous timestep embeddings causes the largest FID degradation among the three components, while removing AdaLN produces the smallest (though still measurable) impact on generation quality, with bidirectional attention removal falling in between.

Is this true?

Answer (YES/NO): NO